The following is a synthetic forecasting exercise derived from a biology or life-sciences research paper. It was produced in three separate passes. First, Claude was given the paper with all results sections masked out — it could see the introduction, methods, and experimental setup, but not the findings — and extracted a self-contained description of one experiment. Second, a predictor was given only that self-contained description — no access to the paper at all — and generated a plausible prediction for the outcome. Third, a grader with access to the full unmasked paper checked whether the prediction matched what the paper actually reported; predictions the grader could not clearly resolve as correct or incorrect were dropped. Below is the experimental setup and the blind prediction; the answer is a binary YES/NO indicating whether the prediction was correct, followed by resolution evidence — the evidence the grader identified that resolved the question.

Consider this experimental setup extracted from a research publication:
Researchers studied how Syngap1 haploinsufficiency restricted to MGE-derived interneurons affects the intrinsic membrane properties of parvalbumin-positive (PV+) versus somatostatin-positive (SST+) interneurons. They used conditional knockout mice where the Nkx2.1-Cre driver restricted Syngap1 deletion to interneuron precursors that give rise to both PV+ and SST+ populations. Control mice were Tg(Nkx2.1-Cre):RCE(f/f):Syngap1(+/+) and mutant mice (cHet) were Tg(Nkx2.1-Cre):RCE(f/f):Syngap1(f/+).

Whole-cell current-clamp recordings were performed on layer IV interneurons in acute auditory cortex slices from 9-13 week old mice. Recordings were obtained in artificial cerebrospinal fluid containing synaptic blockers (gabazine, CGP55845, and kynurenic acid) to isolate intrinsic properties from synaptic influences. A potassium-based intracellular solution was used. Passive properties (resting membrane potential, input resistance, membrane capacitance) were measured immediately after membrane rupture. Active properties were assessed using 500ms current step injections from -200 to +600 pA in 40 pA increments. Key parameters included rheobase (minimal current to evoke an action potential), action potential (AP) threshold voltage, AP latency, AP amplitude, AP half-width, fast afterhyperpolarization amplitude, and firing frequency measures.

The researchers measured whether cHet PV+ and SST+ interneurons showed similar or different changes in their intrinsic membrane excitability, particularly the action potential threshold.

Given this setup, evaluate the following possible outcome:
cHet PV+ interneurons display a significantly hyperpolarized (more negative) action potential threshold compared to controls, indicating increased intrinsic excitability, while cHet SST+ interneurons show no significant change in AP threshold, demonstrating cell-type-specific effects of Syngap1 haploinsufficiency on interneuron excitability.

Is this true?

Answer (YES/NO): NO